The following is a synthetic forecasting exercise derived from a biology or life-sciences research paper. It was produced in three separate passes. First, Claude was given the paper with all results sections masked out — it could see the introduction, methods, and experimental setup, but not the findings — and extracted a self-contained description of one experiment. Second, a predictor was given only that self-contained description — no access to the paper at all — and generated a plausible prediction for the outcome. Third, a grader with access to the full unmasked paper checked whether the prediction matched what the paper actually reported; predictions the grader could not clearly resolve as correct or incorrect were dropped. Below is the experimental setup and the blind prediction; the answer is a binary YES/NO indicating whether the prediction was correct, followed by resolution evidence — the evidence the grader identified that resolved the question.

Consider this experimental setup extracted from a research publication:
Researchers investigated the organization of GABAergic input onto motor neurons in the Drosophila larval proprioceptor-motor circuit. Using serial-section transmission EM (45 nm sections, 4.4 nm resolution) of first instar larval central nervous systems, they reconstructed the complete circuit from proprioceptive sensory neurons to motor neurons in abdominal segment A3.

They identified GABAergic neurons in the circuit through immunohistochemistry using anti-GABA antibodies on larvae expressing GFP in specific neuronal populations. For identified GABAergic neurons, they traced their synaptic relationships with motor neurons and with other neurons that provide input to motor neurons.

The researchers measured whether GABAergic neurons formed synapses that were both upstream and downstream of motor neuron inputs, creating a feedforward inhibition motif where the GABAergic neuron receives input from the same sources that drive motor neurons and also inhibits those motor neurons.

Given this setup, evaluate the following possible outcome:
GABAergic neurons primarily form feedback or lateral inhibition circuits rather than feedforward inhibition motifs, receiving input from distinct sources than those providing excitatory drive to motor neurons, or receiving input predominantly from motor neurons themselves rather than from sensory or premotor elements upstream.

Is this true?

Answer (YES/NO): NO